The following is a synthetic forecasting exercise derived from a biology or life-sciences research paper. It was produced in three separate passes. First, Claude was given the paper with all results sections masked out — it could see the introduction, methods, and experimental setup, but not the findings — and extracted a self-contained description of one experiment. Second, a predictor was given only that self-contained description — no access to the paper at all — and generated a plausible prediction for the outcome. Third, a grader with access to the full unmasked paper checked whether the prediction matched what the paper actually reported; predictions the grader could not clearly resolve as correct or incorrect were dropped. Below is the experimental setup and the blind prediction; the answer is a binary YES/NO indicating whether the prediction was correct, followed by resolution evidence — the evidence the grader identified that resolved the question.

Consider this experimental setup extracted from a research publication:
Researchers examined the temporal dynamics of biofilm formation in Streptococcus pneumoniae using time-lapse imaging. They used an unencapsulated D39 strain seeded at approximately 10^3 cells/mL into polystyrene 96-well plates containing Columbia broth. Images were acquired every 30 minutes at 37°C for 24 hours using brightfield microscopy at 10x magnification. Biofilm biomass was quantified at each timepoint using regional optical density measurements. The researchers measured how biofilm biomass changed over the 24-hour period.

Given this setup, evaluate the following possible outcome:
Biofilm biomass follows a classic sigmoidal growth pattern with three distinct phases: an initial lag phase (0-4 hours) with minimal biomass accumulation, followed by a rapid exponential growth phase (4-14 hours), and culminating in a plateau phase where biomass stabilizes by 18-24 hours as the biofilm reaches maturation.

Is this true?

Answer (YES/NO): NO